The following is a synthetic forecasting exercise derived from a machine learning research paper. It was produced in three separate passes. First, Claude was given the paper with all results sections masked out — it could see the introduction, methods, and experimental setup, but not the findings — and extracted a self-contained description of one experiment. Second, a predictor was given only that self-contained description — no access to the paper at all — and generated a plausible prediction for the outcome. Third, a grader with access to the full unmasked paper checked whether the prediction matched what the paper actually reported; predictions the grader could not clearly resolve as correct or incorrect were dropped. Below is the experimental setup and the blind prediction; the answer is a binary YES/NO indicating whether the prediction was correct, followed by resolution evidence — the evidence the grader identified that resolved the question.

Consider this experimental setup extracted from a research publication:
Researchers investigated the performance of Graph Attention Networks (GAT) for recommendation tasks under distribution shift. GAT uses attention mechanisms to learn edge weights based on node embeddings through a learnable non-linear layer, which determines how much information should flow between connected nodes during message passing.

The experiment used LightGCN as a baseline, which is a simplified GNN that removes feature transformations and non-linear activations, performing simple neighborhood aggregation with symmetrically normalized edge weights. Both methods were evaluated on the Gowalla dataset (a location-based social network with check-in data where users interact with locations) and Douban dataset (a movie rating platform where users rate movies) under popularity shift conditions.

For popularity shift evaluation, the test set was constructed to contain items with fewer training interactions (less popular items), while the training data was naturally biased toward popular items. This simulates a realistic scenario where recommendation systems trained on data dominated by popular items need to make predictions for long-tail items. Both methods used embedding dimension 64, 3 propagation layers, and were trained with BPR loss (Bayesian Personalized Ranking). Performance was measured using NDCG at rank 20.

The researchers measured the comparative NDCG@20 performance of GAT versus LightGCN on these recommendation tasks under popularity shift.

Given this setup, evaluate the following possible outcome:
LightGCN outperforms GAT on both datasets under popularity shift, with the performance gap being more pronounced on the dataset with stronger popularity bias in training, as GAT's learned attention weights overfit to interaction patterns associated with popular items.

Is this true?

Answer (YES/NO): NO